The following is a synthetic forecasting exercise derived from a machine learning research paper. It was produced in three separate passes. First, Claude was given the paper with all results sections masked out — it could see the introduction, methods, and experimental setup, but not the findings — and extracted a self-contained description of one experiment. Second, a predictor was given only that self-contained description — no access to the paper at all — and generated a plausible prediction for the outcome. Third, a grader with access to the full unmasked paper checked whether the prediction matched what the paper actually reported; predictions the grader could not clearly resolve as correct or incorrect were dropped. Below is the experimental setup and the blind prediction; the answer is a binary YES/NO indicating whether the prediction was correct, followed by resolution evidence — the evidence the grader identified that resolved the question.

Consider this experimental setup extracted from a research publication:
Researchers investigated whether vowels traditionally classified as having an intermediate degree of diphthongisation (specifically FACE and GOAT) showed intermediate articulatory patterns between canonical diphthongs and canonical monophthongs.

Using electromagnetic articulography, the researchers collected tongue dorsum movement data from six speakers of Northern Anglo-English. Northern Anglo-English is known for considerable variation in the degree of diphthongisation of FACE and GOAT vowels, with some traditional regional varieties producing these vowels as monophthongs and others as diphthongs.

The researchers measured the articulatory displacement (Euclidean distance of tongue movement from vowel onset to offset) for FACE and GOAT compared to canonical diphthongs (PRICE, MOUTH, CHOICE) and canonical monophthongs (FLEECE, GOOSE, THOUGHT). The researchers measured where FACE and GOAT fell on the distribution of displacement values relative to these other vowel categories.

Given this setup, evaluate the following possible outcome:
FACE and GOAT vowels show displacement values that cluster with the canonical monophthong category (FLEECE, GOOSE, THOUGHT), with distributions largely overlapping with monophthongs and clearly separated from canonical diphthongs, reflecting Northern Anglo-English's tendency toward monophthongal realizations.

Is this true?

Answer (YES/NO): NO